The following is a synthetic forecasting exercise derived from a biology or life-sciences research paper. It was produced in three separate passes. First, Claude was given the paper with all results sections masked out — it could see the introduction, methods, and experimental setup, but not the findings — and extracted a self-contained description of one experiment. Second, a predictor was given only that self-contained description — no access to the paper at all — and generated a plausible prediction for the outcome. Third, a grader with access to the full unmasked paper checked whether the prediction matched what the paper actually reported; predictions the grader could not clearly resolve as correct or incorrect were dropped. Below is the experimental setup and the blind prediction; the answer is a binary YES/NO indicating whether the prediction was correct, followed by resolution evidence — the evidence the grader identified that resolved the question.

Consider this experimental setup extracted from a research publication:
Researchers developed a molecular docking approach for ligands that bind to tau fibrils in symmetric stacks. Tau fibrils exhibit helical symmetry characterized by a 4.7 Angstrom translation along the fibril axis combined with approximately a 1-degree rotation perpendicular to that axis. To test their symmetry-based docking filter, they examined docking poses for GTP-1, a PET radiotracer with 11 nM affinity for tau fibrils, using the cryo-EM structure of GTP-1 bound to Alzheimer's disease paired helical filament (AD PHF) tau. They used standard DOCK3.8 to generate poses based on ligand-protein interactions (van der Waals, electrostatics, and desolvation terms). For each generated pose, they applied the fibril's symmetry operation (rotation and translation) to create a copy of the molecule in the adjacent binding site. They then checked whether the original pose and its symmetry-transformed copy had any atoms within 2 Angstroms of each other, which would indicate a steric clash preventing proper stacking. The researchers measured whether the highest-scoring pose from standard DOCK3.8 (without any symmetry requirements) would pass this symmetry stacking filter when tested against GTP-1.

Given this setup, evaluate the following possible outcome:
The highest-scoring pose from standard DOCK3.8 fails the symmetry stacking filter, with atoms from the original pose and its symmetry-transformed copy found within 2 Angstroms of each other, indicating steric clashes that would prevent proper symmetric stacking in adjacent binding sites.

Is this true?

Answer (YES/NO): YES